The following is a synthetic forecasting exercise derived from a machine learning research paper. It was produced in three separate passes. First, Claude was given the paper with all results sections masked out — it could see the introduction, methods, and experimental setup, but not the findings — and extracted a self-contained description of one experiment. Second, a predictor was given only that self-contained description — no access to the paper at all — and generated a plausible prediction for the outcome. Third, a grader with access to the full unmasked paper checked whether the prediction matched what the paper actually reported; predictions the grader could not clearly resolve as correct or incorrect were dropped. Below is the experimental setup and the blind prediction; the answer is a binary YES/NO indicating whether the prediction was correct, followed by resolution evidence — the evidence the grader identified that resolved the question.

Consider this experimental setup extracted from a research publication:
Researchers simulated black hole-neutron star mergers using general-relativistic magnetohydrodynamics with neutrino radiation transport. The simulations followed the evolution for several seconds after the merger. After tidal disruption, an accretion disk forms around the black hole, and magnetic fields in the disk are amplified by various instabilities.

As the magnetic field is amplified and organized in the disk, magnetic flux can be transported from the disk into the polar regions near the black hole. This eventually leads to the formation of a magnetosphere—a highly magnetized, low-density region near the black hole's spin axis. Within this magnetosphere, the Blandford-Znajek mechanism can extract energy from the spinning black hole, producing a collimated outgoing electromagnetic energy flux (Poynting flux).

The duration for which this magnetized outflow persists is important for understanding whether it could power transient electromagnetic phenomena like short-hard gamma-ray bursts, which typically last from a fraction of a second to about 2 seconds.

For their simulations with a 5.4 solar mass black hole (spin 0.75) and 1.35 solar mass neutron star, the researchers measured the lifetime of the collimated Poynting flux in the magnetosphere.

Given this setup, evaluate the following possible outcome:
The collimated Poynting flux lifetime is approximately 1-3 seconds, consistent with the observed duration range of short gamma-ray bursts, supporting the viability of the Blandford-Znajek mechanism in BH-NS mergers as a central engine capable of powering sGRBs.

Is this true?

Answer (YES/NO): NO